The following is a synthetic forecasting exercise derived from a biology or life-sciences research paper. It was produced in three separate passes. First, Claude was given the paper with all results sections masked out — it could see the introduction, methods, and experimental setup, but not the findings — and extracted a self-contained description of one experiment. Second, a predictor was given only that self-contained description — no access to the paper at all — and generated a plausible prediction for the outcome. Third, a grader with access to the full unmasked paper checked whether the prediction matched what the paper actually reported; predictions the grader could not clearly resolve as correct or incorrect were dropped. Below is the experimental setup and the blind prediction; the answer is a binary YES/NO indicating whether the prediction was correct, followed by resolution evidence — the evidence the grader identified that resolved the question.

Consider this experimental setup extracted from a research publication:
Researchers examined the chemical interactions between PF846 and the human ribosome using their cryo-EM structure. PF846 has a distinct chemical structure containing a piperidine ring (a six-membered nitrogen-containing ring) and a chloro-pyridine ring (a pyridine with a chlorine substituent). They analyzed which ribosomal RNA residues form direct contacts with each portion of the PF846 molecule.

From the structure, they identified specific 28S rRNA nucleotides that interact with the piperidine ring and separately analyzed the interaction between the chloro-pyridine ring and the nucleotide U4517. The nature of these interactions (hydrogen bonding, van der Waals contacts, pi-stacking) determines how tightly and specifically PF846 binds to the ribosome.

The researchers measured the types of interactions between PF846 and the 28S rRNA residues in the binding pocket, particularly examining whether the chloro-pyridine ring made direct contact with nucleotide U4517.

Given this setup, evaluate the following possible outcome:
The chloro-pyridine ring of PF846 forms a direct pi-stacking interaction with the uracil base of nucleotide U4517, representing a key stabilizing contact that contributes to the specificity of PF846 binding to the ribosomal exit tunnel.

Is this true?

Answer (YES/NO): YES